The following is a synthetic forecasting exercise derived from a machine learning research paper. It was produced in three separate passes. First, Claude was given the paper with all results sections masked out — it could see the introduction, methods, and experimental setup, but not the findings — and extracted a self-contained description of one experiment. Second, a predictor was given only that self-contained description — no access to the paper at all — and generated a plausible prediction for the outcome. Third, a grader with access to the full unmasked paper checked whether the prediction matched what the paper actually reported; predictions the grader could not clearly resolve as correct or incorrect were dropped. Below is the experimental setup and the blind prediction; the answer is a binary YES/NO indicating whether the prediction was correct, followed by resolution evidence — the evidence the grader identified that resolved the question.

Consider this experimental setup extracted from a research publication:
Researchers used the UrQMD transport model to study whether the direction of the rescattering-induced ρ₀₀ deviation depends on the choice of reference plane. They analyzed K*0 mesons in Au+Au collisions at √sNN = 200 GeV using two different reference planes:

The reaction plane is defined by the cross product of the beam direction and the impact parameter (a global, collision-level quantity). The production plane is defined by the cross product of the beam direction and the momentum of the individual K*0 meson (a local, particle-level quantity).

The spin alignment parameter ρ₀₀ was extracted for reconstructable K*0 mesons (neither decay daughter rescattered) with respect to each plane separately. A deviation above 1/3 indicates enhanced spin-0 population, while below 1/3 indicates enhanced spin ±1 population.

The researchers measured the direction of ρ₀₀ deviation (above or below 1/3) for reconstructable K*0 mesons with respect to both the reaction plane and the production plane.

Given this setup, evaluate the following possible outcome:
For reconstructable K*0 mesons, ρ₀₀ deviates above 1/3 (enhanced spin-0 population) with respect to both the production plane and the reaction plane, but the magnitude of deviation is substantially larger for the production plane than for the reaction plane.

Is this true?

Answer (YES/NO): NO